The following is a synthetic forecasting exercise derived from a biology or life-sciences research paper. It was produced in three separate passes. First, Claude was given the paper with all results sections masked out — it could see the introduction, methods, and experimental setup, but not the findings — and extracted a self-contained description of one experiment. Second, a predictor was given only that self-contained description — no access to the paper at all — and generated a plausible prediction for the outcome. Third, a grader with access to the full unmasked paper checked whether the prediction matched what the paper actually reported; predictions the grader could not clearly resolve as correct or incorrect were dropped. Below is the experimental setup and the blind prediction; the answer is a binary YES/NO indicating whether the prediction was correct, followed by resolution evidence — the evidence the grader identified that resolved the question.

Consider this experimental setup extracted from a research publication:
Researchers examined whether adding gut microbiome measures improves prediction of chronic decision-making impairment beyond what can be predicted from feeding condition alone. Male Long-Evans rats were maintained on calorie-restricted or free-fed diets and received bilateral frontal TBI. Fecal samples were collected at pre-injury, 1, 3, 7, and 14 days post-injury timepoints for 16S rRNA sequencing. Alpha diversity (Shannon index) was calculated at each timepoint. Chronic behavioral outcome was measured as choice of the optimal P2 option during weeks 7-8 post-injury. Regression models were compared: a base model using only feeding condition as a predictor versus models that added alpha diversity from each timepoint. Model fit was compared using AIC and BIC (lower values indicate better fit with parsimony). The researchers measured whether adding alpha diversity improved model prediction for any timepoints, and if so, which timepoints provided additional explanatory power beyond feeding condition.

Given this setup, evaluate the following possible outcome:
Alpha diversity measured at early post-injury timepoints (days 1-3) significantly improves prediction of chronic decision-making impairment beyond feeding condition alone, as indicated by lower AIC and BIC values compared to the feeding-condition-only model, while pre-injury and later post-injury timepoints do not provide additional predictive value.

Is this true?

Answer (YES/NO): NO